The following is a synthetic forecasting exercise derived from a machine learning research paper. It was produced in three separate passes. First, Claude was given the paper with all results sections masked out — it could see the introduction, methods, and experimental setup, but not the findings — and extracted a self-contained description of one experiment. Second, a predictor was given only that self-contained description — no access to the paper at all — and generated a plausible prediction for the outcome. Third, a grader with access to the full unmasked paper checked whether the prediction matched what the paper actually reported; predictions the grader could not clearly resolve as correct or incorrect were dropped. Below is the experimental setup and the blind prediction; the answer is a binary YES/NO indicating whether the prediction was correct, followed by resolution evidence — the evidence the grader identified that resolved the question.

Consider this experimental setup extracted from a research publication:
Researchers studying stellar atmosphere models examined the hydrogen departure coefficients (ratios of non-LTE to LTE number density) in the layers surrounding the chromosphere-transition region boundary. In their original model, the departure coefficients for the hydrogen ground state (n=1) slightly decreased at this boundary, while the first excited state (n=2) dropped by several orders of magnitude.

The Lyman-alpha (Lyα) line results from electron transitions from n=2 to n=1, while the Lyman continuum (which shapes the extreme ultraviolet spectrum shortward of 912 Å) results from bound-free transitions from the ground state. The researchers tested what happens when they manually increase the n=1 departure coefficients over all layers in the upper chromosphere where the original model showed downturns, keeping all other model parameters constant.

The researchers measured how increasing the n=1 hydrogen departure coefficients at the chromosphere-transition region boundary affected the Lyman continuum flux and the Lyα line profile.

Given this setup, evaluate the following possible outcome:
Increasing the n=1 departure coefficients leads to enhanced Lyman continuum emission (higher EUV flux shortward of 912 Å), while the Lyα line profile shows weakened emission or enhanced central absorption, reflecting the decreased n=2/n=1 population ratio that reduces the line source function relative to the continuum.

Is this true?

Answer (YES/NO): NO